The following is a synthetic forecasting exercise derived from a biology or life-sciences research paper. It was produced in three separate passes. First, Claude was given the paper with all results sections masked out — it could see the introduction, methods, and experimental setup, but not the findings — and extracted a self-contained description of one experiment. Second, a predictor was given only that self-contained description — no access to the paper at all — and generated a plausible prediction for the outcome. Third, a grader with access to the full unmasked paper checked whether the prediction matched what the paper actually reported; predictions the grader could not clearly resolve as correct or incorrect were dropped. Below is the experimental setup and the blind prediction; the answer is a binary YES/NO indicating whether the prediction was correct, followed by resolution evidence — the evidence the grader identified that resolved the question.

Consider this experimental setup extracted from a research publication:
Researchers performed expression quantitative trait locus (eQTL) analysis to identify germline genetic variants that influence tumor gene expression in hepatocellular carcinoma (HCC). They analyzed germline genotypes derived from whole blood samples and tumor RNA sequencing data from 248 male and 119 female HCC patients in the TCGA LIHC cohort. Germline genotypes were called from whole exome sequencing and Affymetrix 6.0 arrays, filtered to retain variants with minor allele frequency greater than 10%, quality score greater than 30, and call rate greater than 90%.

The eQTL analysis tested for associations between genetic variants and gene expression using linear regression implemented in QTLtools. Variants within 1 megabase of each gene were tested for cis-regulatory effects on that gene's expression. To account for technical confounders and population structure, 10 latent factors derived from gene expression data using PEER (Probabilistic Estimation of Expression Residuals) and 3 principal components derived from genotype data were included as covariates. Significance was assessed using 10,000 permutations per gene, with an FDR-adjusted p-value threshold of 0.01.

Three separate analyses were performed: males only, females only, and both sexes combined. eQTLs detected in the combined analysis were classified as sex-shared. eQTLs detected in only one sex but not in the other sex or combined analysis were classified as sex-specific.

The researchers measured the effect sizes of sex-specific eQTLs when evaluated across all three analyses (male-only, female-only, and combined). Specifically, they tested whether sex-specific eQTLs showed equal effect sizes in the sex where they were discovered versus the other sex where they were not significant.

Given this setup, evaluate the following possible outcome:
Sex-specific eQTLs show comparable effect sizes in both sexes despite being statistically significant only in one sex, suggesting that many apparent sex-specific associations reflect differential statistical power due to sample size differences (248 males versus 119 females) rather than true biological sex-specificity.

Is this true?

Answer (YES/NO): NO